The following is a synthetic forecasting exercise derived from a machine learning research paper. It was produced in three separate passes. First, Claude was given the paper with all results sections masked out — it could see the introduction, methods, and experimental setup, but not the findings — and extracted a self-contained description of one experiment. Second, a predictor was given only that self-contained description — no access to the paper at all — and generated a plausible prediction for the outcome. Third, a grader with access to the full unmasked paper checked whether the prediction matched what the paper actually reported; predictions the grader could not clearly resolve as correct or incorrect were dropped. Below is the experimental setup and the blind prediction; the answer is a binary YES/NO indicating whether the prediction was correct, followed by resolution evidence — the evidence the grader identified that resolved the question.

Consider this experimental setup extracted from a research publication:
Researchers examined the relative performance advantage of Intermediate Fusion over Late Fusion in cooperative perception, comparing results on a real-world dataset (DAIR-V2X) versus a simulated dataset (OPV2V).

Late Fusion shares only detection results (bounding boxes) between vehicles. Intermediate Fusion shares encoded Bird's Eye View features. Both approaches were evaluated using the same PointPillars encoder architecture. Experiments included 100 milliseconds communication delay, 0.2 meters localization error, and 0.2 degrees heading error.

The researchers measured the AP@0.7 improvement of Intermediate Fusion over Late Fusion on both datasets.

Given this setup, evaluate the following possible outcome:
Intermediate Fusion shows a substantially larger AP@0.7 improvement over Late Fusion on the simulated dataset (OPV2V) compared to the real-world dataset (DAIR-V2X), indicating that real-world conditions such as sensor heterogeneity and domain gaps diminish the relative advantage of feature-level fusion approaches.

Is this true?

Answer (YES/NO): YES